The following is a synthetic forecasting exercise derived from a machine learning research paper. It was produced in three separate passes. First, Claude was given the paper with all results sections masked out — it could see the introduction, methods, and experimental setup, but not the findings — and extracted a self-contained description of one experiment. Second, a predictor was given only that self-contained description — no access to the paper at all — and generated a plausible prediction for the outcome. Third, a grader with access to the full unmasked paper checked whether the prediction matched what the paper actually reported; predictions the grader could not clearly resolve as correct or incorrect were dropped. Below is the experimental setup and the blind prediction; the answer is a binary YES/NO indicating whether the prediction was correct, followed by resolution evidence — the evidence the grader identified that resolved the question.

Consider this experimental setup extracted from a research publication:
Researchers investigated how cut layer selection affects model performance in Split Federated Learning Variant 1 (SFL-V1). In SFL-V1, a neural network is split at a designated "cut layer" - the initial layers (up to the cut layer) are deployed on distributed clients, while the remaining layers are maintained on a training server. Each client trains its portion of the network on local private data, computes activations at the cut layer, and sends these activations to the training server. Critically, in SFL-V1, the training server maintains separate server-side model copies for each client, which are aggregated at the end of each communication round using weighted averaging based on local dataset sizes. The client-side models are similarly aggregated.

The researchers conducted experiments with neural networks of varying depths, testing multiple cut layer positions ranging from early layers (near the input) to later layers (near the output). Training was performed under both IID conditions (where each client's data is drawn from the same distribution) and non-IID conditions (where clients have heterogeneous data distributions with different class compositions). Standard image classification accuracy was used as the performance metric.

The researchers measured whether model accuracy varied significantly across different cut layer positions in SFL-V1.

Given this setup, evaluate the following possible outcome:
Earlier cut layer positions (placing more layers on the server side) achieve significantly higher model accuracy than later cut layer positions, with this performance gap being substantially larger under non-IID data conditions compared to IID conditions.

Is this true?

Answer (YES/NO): NO